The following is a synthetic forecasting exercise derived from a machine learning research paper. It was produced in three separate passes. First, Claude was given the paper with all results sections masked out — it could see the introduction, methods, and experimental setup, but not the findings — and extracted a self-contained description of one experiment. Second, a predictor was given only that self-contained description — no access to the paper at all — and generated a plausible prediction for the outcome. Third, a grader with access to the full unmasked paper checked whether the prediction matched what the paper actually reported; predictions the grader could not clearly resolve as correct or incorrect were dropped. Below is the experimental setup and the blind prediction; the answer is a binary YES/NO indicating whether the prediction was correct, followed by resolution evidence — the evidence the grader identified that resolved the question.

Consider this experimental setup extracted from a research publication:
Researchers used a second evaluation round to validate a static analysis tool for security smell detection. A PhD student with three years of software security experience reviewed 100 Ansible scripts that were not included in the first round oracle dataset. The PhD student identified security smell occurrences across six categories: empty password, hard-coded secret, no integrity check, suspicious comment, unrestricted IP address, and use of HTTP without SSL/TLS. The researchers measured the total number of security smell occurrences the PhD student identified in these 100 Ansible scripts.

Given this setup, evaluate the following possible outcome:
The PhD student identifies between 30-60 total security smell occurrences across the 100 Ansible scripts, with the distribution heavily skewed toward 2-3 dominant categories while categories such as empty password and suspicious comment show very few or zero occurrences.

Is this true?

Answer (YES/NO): NO